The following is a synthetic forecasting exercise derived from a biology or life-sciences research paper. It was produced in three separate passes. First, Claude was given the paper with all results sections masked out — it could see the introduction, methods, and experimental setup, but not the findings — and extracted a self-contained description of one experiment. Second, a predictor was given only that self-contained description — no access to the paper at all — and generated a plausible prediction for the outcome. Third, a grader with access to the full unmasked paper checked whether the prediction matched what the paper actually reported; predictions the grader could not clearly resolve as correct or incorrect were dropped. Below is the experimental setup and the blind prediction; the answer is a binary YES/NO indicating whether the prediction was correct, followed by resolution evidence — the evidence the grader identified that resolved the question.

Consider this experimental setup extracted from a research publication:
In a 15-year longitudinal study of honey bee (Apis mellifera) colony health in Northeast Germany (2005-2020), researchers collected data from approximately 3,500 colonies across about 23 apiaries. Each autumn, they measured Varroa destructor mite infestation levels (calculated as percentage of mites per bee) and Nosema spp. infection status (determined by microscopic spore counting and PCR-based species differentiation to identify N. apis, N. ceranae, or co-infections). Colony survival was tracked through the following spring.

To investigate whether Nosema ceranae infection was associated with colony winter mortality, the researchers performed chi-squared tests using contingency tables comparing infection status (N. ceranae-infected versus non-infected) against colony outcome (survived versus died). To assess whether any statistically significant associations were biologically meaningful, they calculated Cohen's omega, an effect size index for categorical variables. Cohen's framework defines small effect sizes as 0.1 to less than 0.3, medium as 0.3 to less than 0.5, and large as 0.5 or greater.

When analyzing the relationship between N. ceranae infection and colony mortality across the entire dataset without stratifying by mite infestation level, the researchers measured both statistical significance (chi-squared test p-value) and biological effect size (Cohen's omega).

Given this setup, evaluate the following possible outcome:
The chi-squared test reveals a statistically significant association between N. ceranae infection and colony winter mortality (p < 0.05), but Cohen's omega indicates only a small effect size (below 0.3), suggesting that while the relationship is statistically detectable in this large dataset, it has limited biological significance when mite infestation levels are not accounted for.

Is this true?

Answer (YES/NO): NO